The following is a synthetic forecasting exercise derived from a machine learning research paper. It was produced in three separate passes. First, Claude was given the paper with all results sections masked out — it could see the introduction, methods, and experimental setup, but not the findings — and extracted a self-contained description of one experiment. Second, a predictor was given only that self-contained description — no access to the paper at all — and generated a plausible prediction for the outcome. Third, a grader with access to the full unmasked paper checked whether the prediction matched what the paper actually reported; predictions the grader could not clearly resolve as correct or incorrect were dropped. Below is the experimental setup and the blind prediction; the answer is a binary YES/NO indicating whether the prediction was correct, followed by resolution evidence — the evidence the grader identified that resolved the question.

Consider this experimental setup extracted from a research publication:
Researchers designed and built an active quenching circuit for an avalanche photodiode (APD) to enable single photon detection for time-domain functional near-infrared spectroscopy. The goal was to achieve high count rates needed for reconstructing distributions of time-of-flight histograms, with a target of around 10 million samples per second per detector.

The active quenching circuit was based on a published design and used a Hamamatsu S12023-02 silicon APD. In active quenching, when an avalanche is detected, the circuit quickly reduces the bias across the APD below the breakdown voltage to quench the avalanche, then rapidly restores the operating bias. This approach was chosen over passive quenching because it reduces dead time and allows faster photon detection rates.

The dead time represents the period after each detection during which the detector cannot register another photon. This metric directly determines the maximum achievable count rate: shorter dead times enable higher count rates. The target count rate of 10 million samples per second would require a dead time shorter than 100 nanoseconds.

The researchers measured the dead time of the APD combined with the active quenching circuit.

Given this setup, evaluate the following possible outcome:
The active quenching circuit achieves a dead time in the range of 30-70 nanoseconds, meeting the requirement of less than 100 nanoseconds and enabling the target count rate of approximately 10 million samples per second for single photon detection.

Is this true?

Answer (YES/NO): YES